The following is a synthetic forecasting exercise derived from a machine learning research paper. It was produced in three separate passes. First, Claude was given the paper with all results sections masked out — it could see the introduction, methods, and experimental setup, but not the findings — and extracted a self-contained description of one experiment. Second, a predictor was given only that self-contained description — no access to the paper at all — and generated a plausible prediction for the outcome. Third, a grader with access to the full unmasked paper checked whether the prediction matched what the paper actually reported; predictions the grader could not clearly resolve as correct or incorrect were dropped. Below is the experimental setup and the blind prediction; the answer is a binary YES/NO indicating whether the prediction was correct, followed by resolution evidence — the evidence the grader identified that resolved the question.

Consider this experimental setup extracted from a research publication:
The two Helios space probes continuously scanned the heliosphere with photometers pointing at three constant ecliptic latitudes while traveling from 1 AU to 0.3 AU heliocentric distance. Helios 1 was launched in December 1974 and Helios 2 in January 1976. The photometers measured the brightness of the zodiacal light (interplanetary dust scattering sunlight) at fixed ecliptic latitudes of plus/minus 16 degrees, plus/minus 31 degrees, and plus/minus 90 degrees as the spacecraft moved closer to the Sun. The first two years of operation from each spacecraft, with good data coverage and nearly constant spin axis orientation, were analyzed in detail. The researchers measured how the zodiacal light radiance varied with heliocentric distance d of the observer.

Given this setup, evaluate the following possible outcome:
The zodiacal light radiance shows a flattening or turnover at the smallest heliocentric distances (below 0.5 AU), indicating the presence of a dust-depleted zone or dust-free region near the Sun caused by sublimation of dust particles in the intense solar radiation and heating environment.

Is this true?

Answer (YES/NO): NO